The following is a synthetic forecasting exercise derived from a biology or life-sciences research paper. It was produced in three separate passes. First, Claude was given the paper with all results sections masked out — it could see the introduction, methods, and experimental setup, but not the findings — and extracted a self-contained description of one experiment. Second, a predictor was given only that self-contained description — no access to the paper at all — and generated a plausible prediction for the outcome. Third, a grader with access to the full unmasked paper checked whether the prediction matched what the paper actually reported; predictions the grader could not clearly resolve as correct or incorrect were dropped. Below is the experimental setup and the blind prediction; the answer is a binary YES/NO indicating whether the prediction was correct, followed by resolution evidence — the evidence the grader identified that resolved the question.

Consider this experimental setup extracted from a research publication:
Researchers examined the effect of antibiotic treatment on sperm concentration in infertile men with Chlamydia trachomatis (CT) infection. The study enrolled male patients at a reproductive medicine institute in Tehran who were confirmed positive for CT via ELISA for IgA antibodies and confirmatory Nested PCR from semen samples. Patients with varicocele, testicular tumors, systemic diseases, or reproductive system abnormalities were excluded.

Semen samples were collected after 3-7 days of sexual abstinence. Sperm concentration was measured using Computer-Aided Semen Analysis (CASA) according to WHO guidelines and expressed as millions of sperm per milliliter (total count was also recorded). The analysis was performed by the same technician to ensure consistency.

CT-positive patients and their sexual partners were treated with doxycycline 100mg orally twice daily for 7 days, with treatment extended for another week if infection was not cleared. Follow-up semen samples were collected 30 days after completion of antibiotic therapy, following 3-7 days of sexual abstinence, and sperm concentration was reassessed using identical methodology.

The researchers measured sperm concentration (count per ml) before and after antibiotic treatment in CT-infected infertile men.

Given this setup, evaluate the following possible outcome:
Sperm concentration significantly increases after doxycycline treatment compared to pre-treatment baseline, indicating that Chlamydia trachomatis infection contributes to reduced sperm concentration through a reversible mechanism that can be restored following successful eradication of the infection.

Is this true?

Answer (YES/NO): NO